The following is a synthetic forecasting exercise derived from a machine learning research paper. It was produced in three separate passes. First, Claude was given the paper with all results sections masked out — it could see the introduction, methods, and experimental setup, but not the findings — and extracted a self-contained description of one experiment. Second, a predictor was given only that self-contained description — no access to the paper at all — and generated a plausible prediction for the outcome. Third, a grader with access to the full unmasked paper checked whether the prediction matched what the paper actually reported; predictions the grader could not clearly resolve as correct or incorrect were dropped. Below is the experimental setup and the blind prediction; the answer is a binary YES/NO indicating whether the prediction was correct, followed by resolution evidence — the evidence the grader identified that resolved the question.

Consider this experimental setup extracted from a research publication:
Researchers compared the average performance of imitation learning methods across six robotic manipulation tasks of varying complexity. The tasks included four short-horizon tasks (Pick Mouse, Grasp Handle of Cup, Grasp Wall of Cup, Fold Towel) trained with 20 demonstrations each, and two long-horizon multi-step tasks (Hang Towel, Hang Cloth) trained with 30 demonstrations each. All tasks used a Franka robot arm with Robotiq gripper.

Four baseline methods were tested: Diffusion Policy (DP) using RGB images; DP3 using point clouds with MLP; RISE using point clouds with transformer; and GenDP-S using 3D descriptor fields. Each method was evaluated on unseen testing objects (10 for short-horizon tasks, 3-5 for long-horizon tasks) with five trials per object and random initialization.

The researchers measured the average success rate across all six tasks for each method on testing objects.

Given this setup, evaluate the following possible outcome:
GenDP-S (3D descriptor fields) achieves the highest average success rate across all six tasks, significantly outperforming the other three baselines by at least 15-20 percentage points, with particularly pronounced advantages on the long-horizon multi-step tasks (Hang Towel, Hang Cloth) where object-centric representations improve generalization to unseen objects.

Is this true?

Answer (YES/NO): NO